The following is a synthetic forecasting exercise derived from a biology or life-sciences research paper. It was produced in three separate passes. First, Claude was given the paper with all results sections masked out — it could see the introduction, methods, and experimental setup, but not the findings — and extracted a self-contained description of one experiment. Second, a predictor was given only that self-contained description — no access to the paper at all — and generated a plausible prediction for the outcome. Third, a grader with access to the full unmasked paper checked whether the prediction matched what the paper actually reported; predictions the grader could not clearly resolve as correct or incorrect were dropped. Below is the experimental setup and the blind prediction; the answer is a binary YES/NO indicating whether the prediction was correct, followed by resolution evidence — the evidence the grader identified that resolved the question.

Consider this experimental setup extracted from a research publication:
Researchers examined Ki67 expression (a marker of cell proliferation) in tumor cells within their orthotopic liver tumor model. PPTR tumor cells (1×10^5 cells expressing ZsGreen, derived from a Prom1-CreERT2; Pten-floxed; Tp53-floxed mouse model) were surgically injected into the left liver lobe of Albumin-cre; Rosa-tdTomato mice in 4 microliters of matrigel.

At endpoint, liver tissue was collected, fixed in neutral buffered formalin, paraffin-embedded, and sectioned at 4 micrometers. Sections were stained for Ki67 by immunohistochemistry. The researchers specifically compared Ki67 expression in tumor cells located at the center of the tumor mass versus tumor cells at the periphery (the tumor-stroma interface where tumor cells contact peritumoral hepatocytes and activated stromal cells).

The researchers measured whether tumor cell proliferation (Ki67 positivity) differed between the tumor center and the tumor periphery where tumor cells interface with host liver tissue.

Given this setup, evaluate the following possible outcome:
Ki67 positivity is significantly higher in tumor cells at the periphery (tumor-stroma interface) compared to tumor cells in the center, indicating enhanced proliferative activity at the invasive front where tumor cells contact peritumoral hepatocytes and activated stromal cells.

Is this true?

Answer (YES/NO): NO